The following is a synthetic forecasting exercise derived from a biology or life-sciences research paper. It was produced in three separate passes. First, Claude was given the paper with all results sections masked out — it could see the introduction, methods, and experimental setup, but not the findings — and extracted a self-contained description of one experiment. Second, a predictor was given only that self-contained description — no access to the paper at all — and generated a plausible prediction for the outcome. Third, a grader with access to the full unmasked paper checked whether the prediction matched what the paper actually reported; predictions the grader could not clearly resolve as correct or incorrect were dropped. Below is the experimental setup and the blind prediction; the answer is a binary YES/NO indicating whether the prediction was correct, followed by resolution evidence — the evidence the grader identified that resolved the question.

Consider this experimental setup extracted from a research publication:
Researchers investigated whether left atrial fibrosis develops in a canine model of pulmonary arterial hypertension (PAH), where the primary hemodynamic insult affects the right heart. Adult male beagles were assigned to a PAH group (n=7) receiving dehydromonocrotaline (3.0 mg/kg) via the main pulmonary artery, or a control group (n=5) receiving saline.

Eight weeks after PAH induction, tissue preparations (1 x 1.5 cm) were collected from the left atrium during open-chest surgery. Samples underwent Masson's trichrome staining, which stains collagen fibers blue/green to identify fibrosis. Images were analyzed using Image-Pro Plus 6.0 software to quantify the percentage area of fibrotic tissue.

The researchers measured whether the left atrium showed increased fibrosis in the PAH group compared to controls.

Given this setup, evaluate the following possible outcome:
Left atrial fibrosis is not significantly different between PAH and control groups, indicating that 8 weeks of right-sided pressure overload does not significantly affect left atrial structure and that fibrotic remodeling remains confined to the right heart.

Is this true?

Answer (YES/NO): NO